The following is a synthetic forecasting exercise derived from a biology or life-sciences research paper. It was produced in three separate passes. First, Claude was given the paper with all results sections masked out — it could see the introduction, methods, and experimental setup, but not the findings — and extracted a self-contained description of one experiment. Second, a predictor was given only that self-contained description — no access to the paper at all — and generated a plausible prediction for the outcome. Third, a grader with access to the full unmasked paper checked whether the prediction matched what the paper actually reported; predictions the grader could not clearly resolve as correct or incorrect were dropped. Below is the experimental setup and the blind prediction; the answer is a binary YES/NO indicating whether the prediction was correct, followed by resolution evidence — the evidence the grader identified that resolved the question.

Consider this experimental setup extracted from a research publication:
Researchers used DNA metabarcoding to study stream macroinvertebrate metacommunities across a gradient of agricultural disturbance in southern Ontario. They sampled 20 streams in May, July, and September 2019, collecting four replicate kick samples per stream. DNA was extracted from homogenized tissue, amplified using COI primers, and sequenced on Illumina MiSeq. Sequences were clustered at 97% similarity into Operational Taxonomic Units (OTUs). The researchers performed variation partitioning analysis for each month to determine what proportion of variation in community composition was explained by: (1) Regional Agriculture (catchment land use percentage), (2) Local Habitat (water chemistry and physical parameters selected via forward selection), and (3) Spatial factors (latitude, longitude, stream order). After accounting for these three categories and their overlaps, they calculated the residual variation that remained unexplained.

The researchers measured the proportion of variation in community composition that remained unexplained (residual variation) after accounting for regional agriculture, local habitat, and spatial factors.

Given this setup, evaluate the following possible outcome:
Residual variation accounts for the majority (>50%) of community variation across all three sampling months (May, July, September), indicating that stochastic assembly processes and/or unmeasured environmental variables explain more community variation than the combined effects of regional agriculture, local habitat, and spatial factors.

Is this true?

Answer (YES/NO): YES